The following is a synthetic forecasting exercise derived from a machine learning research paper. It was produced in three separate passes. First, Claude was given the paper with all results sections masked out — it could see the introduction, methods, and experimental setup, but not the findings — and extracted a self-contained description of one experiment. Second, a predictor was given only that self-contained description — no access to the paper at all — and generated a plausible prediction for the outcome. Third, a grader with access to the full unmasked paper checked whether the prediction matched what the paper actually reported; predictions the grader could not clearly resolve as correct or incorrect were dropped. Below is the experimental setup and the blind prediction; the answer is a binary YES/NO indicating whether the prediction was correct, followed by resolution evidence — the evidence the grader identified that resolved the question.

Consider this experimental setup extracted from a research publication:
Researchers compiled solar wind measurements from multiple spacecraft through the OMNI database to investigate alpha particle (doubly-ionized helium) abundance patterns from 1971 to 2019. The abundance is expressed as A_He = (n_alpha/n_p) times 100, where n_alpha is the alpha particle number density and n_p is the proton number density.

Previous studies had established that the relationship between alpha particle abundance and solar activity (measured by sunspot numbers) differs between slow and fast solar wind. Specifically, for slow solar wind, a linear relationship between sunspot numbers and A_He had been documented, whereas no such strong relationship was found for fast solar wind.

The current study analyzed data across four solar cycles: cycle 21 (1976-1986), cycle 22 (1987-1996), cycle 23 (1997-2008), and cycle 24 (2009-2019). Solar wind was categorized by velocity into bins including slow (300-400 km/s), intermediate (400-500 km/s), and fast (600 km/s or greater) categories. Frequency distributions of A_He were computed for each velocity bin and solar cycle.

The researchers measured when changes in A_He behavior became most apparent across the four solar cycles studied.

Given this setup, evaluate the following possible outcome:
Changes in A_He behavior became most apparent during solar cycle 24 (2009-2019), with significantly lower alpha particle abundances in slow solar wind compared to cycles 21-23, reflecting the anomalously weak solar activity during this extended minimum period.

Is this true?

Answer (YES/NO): NO